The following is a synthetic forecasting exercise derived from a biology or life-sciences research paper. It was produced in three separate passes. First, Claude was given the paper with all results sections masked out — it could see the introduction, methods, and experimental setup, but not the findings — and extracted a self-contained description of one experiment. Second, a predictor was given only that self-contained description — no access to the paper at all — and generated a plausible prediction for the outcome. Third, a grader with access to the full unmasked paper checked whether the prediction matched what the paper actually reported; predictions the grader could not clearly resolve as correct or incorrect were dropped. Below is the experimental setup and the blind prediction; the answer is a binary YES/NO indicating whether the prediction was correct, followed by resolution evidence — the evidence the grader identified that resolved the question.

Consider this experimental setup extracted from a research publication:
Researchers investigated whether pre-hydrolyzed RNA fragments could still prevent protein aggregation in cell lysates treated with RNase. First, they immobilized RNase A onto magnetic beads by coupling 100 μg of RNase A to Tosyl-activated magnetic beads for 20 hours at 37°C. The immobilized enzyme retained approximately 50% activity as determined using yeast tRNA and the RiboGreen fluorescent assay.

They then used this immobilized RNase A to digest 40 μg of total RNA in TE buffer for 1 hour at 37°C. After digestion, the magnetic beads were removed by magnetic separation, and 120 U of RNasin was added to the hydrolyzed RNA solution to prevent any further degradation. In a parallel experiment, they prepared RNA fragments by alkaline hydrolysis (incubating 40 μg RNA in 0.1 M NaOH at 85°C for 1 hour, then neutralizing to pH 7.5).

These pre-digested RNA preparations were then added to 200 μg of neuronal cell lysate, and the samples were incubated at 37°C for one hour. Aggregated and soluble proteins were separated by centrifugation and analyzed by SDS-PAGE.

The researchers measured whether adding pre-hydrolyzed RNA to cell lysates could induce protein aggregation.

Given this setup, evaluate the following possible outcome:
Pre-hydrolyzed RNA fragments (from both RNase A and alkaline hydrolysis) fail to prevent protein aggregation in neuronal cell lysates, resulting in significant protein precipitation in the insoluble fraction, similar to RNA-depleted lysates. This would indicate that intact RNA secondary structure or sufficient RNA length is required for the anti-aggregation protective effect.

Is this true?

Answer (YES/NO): NO